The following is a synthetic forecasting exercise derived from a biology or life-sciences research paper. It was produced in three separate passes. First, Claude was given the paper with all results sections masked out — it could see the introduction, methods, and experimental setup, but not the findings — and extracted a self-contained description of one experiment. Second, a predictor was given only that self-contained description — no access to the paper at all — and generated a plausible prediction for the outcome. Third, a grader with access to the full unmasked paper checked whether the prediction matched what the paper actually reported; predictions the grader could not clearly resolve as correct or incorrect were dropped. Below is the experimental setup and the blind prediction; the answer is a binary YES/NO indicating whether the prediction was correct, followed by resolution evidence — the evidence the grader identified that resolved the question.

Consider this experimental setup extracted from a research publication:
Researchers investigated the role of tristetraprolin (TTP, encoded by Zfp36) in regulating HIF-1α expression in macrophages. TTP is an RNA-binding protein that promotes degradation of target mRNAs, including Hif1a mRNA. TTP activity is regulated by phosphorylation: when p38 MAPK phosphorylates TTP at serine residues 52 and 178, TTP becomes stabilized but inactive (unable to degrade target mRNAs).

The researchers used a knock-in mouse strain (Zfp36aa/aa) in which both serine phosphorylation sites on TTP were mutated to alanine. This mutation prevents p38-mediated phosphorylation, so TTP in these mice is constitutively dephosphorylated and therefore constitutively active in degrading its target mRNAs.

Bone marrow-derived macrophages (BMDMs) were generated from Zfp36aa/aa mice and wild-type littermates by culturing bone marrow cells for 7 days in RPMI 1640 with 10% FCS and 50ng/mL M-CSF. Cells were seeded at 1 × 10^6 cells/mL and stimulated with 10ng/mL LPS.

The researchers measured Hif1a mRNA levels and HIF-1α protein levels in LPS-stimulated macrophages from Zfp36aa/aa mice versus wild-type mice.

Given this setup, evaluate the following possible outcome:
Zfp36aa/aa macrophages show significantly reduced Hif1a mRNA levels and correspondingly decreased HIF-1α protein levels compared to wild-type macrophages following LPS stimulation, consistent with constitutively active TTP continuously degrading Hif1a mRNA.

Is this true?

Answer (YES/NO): YES